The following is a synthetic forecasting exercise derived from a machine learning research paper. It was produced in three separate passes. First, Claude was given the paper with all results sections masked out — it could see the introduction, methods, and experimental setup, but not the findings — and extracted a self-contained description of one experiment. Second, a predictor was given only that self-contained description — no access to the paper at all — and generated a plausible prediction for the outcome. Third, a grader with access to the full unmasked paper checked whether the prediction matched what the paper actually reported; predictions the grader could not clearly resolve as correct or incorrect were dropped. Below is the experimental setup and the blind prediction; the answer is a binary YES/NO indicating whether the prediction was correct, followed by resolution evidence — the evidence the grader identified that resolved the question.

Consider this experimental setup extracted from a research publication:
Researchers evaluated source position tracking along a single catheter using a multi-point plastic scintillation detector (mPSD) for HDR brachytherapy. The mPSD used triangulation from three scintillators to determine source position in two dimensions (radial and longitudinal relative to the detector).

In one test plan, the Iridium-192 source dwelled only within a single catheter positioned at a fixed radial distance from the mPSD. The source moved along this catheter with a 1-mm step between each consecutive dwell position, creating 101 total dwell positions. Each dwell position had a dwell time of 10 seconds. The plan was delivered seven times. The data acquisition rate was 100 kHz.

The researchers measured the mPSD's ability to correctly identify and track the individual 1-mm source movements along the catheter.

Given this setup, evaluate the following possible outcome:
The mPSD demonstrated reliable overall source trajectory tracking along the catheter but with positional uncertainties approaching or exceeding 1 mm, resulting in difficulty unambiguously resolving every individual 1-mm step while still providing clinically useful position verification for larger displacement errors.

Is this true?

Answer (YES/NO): YES